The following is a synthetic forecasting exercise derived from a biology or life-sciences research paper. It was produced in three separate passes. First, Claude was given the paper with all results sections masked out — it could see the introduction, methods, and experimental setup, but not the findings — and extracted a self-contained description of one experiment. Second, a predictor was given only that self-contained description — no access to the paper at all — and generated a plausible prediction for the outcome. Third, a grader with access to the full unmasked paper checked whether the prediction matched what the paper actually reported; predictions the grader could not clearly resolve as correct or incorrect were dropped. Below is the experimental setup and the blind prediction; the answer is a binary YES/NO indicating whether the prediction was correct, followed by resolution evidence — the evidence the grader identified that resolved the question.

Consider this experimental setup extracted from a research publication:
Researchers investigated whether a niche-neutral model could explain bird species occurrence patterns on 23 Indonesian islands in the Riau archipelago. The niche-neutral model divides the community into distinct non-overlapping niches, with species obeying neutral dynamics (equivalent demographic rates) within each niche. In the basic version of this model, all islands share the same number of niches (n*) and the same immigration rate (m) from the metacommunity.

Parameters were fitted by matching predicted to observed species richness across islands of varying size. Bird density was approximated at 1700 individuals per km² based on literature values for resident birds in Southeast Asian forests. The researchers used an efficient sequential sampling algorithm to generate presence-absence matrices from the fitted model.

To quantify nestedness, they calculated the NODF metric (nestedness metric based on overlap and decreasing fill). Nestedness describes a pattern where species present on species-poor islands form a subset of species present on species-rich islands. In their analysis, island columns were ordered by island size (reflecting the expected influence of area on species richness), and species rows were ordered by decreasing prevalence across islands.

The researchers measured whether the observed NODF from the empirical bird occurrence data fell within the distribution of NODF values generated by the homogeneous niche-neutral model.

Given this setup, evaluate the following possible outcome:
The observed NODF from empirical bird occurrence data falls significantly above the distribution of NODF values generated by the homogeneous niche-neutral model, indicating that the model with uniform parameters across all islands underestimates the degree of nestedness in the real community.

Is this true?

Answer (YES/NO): NO